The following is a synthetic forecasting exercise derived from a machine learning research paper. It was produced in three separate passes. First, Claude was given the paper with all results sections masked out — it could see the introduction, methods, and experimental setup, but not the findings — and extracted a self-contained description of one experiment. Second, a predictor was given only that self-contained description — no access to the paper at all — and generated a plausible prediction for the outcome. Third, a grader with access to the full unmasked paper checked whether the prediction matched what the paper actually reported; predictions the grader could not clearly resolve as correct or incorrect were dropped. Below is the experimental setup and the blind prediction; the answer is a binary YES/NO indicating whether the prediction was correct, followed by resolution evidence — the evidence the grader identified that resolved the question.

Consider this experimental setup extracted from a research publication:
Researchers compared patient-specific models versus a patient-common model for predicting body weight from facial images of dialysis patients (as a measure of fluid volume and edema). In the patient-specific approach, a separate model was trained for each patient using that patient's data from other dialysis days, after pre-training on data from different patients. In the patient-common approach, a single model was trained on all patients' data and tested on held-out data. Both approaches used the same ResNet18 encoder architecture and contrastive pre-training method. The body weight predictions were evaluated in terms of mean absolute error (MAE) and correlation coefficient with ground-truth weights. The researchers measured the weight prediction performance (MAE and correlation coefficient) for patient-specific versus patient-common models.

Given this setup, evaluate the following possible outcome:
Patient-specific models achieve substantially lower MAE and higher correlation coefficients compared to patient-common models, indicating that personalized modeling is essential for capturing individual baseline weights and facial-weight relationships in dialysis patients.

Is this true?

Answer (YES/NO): YES